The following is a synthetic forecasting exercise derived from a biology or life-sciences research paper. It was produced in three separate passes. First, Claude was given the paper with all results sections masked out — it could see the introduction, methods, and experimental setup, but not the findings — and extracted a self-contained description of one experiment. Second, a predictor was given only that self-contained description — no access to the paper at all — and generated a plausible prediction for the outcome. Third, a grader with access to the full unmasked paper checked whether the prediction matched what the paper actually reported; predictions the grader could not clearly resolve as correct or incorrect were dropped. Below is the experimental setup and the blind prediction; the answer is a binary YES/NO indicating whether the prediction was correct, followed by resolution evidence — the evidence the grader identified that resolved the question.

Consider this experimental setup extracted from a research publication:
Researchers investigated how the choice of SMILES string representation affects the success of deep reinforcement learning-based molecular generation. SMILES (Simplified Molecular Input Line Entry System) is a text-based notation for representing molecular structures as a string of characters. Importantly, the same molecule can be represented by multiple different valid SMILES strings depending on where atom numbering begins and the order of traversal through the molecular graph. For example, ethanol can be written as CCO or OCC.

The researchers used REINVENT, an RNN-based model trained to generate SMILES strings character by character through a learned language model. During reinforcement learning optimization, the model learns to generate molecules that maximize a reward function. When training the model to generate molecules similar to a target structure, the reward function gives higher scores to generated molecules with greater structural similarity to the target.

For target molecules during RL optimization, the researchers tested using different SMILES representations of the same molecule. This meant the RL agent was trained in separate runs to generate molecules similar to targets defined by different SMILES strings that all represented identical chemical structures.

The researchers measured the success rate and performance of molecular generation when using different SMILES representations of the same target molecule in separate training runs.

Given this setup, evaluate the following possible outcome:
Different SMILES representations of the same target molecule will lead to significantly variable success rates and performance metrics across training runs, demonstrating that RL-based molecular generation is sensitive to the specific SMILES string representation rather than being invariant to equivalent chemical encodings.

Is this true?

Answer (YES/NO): YES